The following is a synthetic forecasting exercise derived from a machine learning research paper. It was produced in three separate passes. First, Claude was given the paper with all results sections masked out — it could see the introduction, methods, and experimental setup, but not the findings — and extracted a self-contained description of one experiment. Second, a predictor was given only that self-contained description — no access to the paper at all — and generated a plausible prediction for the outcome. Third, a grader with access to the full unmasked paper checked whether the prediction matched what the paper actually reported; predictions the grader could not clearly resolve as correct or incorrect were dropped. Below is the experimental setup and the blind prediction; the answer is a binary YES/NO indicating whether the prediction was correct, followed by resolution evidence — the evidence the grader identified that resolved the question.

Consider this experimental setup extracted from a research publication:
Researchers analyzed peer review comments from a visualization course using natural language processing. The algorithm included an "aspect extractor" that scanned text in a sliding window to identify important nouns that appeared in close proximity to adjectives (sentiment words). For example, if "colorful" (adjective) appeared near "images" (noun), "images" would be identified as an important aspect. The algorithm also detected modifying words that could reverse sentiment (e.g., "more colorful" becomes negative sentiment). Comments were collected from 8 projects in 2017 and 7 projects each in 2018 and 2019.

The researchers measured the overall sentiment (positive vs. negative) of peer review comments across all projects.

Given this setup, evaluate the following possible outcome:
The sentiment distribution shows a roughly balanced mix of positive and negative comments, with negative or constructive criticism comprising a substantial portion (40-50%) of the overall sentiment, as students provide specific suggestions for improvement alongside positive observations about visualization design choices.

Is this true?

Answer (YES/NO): NO